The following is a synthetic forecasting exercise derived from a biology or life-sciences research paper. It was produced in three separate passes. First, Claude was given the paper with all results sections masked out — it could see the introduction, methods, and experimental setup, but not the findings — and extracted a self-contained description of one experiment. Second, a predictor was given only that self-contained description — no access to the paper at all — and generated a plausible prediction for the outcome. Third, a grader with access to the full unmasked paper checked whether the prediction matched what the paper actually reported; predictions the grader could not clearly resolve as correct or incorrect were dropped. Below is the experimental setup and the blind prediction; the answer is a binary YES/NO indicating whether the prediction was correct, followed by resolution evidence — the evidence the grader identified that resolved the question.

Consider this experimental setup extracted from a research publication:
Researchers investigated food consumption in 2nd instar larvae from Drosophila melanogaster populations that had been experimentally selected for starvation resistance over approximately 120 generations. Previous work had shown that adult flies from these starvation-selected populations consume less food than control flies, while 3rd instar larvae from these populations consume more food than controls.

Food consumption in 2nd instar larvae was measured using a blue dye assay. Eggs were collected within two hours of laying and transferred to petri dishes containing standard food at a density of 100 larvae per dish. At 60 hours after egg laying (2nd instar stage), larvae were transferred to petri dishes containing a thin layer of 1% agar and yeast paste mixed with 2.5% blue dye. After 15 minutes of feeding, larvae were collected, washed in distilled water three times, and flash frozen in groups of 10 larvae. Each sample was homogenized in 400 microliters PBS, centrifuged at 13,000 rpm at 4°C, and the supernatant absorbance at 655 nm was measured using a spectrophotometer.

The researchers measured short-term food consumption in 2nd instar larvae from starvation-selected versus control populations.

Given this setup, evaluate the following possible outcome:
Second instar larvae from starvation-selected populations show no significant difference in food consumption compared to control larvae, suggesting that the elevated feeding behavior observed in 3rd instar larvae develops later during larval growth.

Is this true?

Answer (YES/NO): NO